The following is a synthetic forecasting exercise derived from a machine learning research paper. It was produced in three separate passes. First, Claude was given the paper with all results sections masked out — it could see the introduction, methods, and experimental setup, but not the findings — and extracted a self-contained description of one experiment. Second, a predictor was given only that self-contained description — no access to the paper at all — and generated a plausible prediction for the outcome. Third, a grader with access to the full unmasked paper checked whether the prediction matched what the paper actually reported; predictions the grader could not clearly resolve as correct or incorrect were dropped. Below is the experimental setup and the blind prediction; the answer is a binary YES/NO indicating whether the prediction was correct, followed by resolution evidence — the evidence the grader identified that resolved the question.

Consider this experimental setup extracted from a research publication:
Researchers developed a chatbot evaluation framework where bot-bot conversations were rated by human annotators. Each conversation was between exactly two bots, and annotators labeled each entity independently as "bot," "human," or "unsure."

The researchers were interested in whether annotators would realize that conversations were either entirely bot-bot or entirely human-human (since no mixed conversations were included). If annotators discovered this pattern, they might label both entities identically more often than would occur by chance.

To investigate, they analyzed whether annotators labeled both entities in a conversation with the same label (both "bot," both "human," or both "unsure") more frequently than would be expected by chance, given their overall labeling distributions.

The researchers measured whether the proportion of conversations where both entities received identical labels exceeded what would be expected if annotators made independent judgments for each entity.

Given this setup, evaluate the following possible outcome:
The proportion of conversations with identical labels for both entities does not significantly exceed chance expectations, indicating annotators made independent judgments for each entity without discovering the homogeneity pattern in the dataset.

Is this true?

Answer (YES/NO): YES